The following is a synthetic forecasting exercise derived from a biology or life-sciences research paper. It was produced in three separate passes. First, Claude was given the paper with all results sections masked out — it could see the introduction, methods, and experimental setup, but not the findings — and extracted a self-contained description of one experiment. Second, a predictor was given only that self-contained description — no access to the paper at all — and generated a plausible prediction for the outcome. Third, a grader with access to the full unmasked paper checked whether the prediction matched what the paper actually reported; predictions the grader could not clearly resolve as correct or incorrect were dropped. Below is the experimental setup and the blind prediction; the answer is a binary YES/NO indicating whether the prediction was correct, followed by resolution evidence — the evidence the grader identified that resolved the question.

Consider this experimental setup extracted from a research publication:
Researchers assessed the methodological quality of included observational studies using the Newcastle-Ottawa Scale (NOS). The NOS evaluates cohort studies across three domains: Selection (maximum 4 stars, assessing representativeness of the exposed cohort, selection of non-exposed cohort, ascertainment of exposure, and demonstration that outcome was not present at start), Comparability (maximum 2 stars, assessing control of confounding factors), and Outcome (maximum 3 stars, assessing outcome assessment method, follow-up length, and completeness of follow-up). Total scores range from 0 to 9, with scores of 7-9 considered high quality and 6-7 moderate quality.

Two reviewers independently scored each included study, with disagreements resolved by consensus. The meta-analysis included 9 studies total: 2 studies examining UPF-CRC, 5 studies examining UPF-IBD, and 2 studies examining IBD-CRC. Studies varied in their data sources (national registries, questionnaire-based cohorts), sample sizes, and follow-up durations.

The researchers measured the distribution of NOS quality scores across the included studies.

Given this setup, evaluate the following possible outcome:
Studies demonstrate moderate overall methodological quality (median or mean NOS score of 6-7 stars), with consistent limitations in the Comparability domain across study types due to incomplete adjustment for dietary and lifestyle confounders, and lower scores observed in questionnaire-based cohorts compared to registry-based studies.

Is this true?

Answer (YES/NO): NO